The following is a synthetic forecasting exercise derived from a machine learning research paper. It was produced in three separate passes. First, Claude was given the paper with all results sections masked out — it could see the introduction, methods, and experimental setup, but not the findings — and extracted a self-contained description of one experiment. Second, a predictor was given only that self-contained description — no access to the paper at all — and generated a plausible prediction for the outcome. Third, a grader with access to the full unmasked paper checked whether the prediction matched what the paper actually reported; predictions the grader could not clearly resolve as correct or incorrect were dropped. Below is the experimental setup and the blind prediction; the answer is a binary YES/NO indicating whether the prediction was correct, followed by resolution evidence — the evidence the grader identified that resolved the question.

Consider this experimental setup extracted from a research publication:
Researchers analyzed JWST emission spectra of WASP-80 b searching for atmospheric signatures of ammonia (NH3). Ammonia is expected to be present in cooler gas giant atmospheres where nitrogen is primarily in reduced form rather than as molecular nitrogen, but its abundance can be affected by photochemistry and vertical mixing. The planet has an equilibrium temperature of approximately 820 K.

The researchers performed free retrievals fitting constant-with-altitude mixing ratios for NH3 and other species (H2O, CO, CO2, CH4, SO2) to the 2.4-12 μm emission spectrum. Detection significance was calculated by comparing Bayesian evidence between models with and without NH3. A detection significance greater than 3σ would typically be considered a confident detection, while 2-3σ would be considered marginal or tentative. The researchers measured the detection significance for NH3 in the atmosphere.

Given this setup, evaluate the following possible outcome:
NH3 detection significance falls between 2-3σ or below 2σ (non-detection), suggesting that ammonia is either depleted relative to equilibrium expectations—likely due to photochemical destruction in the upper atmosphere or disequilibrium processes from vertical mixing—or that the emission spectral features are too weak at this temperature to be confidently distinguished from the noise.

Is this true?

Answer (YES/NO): YES